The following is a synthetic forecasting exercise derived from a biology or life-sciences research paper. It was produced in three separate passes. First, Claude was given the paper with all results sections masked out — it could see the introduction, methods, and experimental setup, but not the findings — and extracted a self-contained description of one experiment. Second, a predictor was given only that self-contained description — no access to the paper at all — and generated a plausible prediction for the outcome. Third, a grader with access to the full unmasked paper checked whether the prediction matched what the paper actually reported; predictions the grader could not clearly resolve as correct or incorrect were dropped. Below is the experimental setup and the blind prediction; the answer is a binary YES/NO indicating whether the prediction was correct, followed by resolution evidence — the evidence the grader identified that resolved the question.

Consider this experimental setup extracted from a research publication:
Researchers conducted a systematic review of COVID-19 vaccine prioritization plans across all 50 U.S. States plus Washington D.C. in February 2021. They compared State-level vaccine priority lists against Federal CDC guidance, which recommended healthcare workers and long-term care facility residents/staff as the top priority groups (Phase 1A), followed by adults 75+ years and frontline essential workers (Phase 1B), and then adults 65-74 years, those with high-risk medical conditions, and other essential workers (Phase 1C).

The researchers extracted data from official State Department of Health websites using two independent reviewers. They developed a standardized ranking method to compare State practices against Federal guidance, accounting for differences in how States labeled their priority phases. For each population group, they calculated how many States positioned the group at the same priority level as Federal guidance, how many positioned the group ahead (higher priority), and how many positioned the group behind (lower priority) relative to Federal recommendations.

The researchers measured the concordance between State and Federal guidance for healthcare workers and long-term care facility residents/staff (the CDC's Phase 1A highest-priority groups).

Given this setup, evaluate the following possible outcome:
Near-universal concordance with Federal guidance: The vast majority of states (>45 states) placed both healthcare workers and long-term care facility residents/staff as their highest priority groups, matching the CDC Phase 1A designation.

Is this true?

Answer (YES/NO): YES